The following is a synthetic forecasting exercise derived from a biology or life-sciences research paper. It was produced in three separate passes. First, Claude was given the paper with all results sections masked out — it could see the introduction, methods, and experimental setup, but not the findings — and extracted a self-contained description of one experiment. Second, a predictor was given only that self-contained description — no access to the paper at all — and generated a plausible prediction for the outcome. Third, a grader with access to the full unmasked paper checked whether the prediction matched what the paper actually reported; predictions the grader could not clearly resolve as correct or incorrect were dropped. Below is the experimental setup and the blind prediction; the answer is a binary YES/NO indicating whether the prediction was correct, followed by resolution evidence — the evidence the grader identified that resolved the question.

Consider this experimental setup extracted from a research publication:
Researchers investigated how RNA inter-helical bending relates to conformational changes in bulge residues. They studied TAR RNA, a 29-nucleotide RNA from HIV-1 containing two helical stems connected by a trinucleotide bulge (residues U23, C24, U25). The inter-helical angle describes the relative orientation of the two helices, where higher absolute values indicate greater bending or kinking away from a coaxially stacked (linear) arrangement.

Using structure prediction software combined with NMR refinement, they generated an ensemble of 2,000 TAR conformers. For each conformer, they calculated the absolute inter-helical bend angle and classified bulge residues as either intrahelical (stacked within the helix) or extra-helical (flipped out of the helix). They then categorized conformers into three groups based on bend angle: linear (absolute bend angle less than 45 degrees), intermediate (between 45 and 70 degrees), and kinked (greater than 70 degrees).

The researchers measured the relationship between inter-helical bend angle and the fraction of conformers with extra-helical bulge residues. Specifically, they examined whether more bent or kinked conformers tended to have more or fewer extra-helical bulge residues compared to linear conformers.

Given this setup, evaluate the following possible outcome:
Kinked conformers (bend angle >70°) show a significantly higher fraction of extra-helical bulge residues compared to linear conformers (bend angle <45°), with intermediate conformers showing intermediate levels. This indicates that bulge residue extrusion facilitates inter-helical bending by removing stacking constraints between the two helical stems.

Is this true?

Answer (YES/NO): NO